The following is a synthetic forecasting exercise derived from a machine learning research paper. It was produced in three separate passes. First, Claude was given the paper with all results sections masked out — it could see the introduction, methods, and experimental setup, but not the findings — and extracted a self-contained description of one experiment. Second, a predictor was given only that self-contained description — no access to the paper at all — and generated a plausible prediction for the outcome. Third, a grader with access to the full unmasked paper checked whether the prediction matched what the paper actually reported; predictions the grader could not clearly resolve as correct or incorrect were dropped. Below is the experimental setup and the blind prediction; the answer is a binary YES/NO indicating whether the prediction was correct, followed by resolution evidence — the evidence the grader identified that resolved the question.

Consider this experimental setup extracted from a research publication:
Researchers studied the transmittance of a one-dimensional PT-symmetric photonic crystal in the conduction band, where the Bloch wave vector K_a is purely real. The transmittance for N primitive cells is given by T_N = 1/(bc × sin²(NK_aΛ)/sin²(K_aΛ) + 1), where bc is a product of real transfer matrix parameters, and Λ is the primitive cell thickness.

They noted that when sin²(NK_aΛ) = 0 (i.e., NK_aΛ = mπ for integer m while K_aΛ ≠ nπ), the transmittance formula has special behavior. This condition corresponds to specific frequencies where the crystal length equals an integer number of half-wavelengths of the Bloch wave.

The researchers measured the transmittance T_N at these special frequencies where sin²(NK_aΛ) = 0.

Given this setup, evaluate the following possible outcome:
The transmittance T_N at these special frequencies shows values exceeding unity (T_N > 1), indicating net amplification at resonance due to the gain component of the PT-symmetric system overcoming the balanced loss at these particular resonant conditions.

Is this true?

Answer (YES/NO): NO